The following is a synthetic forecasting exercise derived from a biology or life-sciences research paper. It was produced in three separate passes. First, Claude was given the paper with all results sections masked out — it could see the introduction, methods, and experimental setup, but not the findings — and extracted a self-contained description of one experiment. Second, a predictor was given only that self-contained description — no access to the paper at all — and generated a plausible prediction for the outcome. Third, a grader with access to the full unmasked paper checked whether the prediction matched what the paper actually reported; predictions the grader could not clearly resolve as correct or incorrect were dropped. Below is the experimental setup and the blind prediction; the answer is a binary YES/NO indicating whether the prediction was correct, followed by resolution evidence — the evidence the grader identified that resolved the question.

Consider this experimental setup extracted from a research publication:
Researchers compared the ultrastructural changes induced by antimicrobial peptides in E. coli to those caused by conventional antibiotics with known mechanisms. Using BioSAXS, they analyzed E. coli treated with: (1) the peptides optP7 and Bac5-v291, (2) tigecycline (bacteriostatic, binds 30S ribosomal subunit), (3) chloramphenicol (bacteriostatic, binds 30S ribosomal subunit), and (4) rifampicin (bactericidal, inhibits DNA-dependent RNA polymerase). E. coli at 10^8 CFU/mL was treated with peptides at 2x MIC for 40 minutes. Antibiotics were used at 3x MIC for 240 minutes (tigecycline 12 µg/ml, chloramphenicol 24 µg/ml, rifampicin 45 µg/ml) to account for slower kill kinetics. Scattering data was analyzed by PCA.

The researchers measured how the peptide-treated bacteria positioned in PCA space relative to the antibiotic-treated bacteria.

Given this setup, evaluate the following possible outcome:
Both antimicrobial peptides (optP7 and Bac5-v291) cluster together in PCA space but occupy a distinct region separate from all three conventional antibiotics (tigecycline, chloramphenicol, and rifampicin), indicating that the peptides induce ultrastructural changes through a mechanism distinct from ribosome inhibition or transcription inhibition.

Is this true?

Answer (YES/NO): NO